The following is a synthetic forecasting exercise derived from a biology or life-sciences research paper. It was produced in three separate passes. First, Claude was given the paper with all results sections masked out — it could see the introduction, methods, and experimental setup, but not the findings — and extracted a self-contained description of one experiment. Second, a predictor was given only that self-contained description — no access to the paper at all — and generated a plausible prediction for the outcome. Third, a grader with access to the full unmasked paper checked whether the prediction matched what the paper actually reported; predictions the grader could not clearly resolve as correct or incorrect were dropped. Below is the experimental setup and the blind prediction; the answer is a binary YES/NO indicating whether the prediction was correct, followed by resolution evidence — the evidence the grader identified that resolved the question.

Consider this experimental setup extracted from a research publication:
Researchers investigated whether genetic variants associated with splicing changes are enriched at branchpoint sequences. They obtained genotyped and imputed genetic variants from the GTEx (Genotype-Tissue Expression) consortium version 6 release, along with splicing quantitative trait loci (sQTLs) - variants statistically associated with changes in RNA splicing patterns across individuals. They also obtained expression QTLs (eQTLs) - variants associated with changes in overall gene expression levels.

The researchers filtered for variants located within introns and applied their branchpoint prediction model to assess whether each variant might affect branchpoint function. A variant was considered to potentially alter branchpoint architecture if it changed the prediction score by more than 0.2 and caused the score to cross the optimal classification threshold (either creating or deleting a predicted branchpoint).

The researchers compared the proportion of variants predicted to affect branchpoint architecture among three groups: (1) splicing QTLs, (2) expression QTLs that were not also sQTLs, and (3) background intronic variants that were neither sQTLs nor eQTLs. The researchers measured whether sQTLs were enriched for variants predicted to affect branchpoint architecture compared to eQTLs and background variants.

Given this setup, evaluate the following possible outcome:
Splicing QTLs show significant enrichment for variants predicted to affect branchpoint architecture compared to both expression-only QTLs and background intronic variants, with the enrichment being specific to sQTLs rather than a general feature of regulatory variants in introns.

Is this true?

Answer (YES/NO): NO